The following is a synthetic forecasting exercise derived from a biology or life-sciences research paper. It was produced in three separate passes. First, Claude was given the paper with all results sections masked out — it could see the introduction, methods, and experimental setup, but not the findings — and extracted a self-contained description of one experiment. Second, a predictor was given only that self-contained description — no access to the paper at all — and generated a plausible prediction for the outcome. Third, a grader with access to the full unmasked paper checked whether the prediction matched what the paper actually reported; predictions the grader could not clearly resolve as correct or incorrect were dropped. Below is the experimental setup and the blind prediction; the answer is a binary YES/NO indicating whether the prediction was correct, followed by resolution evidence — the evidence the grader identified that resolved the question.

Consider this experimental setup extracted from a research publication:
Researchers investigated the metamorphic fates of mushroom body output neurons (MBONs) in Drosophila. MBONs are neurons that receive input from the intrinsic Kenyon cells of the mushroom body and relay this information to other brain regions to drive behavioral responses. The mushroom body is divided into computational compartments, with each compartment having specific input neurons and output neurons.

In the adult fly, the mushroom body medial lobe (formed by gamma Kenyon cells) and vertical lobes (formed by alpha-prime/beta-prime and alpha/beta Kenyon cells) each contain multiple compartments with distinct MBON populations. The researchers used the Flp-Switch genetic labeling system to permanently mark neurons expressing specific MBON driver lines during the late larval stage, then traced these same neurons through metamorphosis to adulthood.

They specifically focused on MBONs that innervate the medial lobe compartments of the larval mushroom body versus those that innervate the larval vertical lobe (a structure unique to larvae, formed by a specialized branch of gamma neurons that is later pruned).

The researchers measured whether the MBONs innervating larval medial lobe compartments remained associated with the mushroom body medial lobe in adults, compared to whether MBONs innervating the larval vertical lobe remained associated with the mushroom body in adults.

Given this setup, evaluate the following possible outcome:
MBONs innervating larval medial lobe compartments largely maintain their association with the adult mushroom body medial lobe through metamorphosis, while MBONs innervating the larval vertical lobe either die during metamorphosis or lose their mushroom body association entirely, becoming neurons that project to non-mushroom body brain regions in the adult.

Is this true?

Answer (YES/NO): NO